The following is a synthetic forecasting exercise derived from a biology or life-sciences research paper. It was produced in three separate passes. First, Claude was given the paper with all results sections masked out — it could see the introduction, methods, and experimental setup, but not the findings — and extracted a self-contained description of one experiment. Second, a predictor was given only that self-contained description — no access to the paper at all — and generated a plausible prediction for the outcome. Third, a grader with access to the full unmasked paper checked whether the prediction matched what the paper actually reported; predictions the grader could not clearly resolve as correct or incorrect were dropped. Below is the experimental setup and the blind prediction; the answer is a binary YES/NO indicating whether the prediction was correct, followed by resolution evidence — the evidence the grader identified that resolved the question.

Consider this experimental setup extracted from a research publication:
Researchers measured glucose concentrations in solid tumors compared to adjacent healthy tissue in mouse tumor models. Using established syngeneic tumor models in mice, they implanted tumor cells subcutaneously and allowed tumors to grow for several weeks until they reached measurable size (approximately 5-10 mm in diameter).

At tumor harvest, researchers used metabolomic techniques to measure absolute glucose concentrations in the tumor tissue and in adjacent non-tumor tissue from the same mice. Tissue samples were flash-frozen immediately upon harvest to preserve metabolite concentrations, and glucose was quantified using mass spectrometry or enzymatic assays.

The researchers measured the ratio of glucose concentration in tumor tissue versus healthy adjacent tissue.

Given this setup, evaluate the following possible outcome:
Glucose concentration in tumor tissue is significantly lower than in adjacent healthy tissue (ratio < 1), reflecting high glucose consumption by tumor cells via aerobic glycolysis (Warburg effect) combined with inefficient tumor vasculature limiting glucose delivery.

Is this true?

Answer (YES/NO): YES